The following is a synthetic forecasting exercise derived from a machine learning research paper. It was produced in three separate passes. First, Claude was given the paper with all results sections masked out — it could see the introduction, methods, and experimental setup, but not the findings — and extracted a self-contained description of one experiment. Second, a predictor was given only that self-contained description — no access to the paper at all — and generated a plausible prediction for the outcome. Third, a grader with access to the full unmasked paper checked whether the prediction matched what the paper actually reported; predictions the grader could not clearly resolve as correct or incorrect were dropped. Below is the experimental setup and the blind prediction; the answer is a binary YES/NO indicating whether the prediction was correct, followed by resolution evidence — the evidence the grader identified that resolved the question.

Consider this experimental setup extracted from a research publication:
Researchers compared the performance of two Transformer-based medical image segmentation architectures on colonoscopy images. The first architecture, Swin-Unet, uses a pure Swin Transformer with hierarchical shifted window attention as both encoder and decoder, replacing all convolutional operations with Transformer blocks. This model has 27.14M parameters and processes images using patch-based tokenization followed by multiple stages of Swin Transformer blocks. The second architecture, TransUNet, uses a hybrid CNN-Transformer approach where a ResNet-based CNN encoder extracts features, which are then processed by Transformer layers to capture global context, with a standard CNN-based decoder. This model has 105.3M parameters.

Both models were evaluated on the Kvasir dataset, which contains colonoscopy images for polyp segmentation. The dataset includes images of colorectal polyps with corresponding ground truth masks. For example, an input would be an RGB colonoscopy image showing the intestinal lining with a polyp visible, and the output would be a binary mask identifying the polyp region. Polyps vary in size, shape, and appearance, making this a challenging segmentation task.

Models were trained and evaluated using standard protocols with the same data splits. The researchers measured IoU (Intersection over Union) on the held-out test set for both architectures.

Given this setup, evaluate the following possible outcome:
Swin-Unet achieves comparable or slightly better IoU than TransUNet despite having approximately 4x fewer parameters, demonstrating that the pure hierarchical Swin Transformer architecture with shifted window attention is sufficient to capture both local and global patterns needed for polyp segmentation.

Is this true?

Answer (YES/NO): NO